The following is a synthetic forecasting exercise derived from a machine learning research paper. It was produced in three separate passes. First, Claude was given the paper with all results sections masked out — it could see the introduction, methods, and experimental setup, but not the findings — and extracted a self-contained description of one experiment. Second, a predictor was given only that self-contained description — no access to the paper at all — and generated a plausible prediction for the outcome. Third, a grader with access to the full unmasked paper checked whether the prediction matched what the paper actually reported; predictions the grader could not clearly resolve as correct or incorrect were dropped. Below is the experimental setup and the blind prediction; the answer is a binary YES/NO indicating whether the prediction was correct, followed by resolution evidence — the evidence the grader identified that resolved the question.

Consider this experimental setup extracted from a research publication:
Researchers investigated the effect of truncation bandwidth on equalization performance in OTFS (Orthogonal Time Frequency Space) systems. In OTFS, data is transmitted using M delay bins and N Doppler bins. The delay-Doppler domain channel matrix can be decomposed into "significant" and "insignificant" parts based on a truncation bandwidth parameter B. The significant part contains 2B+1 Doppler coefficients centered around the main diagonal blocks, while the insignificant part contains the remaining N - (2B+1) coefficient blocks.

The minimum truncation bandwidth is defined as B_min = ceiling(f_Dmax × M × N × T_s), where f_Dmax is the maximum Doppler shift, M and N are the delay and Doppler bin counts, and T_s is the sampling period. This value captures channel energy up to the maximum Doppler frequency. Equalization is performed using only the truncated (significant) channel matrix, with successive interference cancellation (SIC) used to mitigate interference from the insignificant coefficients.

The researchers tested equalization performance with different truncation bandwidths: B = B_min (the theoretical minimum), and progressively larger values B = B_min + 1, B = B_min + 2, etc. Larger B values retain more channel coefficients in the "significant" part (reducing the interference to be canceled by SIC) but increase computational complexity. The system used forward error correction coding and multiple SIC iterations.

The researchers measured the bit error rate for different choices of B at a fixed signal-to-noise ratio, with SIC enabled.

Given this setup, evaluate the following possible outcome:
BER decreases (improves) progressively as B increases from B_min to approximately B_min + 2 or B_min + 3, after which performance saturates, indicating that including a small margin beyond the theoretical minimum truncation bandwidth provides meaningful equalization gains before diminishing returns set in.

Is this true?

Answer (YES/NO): NO